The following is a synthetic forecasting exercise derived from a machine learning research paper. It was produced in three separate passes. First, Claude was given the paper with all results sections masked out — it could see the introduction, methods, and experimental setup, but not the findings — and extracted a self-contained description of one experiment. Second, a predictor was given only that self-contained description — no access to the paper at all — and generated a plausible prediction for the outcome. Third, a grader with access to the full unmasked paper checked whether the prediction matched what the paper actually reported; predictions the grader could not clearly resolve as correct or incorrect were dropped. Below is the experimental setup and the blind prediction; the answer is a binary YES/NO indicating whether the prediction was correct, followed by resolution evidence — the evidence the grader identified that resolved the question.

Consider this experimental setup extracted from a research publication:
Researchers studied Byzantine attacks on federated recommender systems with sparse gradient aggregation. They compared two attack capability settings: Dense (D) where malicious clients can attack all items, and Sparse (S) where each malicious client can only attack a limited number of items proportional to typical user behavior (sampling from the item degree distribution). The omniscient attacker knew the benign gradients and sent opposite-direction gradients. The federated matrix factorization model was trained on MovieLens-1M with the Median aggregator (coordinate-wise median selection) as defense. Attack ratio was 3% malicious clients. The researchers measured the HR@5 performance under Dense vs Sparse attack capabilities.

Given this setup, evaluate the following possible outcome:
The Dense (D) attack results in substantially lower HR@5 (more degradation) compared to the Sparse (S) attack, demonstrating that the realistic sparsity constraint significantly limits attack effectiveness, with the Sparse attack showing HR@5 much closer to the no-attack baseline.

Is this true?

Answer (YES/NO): YES